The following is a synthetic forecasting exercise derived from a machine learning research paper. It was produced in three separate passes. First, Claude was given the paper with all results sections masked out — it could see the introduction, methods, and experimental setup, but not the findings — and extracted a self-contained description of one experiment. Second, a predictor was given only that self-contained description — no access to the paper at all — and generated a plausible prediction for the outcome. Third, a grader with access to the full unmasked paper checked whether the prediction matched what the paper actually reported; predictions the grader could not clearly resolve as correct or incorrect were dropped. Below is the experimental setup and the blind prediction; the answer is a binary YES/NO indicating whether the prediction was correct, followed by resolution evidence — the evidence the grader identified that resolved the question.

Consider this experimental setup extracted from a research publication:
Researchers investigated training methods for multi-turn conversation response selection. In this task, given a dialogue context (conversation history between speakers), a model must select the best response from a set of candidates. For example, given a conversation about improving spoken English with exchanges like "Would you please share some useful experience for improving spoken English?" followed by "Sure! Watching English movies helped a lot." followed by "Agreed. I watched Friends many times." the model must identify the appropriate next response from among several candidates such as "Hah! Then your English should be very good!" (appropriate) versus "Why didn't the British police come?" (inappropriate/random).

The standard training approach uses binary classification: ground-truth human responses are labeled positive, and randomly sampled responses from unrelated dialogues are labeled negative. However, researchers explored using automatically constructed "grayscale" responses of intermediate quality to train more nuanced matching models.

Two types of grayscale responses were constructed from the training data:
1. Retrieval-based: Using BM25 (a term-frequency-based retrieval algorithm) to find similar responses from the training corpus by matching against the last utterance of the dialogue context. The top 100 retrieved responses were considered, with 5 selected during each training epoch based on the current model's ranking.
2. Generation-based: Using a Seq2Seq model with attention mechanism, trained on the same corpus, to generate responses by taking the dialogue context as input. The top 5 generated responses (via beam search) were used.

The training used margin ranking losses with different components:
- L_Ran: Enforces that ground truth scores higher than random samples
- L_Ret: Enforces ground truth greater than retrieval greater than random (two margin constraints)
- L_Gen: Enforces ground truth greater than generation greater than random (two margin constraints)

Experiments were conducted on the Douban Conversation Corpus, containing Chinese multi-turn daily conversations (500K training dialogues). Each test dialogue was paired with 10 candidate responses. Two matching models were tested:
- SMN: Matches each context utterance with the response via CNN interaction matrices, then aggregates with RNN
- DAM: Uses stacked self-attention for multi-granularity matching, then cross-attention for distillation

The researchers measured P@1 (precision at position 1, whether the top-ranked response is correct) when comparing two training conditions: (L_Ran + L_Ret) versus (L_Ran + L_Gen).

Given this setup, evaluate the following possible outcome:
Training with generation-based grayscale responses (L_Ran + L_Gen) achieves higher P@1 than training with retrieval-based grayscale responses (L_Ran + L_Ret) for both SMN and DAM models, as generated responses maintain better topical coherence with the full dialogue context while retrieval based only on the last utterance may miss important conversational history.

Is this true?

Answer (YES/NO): NO